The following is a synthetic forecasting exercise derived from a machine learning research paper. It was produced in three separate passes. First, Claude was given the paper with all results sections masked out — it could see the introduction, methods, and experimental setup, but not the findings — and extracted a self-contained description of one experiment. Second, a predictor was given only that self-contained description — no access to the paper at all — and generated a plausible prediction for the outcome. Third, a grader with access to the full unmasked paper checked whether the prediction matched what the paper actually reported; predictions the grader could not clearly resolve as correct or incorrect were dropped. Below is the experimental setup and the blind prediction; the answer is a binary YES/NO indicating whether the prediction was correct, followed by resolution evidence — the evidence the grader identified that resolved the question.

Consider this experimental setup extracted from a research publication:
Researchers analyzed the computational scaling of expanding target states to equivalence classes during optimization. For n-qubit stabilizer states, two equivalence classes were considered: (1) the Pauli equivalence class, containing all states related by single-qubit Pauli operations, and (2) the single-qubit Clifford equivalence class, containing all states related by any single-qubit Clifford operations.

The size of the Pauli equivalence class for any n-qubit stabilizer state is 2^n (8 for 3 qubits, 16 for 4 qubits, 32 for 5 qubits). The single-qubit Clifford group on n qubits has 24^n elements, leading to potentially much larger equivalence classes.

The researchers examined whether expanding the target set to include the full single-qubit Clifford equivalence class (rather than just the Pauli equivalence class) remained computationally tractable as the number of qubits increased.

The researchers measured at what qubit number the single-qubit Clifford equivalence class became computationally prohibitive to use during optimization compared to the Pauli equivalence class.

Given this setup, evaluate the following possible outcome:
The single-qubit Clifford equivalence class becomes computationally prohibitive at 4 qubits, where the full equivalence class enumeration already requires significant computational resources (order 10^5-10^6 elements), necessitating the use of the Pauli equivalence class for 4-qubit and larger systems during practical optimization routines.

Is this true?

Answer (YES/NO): NO